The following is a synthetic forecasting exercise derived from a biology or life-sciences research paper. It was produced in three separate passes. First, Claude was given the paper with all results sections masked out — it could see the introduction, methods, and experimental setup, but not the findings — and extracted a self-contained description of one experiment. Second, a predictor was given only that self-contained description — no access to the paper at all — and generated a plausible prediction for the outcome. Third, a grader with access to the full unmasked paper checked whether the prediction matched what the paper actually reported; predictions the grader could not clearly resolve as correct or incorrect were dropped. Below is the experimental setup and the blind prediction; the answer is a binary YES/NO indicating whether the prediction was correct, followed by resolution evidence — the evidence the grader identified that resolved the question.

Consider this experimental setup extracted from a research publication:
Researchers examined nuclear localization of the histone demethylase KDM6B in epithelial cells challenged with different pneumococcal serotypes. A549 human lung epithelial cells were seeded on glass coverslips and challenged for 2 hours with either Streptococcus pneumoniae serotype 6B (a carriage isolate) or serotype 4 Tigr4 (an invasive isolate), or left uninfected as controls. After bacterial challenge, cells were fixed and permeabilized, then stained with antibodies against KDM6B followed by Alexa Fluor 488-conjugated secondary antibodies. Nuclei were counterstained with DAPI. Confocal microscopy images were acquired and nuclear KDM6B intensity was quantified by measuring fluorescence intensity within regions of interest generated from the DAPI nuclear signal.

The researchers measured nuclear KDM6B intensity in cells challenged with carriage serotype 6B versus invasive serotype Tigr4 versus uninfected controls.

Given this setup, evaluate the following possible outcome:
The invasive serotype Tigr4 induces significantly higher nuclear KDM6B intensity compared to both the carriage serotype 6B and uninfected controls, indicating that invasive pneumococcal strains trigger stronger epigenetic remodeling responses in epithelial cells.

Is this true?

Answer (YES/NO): NO